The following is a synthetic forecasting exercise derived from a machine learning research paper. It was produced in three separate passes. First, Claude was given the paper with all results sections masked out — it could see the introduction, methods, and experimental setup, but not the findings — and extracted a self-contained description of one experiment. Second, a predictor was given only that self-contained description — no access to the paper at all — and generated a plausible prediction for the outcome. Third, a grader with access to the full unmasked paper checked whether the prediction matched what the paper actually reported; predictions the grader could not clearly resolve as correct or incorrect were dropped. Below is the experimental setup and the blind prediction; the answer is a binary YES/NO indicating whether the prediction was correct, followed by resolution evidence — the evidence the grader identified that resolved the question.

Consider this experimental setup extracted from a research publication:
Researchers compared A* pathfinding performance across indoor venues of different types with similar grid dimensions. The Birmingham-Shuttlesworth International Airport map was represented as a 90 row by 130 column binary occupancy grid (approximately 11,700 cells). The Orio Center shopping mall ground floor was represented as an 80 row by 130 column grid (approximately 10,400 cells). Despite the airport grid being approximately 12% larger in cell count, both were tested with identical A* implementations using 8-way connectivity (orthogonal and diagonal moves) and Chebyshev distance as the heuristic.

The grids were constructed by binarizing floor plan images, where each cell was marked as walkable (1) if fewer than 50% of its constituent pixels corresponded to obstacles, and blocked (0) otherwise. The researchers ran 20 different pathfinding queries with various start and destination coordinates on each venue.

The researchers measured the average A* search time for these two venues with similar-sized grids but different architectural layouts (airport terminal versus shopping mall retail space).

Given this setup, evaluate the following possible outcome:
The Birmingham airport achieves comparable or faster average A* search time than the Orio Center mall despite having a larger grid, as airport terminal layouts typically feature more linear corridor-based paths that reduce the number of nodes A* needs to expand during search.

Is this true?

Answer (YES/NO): YES